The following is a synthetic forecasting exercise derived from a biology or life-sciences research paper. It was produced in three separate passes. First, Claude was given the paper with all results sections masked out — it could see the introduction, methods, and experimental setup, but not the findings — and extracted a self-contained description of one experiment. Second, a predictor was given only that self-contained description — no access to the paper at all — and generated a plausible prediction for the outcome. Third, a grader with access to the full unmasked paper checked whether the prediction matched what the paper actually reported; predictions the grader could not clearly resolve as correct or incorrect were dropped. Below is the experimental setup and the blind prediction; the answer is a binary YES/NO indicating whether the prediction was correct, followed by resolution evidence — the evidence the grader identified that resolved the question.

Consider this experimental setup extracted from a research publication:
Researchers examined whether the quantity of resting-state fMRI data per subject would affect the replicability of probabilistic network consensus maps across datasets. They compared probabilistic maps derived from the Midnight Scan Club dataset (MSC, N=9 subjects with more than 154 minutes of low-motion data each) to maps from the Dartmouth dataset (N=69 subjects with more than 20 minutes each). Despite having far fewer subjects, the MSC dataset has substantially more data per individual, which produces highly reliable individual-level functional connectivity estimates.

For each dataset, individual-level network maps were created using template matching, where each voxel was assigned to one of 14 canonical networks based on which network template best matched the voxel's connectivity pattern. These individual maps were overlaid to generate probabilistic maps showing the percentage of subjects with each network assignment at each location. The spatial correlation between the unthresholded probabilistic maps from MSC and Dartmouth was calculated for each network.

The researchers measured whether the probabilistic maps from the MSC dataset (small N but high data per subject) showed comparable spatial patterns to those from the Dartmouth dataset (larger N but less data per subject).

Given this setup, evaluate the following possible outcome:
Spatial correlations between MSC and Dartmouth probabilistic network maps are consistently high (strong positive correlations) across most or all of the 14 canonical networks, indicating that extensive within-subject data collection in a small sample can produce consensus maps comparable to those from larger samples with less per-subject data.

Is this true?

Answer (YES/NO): YES